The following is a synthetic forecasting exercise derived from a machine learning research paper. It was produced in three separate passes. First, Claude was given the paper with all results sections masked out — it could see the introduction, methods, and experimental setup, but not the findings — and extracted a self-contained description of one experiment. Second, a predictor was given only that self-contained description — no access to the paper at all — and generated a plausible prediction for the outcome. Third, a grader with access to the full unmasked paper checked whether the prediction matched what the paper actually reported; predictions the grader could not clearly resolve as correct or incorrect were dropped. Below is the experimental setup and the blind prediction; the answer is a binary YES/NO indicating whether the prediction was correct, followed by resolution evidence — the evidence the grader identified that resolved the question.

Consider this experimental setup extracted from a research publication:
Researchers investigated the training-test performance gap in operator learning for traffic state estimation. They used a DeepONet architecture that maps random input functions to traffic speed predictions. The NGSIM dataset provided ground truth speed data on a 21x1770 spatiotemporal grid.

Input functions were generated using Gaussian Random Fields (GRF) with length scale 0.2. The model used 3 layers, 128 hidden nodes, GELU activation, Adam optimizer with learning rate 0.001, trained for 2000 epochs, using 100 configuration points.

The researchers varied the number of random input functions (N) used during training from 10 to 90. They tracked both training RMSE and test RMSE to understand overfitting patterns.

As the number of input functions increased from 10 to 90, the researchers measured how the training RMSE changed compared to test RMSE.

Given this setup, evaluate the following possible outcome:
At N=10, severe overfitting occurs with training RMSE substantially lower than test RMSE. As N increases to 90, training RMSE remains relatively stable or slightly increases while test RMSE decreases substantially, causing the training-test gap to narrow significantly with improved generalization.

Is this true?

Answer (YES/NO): NO